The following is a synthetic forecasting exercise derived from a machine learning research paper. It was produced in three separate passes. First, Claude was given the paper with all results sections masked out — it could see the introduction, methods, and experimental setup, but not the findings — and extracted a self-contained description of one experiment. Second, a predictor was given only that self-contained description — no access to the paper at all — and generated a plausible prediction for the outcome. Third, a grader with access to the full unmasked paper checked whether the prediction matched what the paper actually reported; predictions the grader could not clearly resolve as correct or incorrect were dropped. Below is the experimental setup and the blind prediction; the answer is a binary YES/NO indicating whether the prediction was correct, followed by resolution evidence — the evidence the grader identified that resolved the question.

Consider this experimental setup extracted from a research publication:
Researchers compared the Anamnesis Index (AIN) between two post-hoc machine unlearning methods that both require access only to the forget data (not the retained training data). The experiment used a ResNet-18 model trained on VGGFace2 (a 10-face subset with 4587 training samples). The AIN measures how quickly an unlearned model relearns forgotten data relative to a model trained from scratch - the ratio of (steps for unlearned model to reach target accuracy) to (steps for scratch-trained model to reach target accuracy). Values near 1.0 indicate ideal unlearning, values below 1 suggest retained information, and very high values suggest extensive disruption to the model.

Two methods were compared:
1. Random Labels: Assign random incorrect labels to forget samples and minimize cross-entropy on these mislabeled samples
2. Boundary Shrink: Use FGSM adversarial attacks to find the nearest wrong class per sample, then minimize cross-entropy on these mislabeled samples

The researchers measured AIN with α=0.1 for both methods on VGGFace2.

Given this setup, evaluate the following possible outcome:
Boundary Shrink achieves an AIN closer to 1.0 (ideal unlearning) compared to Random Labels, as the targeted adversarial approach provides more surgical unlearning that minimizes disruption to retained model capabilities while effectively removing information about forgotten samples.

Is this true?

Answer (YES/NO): YES